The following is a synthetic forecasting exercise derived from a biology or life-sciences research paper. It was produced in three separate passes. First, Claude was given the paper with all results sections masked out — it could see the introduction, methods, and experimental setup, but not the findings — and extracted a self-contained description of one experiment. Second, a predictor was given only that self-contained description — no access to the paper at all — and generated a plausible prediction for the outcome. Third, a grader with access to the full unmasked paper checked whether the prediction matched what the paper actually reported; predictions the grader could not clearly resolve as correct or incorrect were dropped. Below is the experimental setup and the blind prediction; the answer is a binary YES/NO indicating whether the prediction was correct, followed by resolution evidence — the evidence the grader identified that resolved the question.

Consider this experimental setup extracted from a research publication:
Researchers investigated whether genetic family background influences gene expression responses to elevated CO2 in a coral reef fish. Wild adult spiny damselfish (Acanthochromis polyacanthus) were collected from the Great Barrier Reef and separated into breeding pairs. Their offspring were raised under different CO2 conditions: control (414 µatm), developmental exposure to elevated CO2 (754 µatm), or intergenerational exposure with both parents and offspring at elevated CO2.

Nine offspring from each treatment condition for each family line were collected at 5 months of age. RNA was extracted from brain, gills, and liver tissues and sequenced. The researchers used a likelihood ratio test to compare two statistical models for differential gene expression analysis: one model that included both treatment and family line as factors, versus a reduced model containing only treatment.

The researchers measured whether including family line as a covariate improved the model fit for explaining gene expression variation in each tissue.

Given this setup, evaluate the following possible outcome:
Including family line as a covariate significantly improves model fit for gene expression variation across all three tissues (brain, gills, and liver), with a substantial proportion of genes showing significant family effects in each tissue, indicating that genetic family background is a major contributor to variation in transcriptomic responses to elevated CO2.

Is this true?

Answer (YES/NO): YES